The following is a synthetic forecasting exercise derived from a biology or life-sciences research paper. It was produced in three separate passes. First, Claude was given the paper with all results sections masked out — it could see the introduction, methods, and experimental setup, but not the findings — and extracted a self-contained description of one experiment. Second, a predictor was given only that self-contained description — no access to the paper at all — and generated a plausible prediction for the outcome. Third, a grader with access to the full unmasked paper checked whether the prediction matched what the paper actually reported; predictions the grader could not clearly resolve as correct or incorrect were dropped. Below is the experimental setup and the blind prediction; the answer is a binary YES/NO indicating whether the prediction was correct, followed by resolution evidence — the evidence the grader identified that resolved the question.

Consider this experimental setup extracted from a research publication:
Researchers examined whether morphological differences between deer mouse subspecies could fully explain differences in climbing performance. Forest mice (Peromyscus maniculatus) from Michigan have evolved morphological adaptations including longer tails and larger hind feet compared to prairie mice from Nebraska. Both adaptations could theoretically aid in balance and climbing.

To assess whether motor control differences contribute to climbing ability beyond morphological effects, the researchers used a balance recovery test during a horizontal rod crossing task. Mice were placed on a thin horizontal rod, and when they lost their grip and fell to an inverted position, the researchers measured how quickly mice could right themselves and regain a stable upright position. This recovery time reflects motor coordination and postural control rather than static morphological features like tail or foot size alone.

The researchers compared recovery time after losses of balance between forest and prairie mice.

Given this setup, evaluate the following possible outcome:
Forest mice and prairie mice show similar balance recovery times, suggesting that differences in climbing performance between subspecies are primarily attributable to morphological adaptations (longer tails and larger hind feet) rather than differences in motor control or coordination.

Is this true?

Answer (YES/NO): NO